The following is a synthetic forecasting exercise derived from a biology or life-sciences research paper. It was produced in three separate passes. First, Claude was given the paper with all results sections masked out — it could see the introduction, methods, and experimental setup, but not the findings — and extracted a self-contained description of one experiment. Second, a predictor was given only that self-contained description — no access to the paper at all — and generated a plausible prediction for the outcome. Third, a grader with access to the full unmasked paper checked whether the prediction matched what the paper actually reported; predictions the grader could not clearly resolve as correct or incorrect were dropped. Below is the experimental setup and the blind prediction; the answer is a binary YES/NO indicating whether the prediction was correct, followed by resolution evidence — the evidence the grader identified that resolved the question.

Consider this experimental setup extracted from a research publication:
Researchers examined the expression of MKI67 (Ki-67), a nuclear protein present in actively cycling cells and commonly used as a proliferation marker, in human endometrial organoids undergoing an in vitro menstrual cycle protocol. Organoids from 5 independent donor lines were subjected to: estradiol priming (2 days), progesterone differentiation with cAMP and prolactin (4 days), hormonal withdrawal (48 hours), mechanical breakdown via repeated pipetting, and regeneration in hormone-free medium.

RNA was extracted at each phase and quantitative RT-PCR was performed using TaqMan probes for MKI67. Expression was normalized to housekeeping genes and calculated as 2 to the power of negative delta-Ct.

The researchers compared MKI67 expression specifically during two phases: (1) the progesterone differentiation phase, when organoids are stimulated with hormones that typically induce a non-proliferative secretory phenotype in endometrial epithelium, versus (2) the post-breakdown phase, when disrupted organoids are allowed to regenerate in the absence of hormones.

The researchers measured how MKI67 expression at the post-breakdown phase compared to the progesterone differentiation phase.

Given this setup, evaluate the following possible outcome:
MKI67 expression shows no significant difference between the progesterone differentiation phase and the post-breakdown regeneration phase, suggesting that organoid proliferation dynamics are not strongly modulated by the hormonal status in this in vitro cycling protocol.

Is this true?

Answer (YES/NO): NO